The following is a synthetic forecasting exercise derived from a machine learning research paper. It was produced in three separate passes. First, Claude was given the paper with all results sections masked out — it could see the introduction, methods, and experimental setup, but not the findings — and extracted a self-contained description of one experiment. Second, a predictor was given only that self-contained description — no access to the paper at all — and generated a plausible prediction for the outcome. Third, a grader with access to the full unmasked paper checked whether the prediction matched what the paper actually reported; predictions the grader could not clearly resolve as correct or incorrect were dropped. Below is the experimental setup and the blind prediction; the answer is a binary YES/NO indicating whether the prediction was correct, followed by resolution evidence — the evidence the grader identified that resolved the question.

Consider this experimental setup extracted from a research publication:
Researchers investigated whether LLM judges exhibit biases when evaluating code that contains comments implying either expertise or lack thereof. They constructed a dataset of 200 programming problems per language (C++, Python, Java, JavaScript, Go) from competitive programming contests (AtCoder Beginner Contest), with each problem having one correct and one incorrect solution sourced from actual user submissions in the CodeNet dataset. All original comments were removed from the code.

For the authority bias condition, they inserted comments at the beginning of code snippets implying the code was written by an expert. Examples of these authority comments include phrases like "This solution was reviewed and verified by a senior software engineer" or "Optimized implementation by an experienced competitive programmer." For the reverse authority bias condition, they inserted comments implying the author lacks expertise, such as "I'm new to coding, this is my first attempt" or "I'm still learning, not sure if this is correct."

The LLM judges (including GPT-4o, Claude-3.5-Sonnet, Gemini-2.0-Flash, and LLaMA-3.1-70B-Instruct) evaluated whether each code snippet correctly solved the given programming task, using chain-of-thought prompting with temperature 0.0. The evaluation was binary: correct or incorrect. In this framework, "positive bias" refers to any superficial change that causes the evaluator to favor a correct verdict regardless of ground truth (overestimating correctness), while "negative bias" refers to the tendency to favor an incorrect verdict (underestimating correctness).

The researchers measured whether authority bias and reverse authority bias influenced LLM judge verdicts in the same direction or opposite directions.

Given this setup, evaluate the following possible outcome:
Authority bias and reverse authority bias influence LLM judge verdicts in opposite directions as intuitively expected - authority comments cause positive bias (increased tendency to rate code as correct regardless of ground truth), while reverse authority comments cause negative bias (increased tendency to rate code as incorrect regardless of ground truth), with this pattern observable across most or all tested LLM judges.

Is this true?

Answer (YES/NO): YES